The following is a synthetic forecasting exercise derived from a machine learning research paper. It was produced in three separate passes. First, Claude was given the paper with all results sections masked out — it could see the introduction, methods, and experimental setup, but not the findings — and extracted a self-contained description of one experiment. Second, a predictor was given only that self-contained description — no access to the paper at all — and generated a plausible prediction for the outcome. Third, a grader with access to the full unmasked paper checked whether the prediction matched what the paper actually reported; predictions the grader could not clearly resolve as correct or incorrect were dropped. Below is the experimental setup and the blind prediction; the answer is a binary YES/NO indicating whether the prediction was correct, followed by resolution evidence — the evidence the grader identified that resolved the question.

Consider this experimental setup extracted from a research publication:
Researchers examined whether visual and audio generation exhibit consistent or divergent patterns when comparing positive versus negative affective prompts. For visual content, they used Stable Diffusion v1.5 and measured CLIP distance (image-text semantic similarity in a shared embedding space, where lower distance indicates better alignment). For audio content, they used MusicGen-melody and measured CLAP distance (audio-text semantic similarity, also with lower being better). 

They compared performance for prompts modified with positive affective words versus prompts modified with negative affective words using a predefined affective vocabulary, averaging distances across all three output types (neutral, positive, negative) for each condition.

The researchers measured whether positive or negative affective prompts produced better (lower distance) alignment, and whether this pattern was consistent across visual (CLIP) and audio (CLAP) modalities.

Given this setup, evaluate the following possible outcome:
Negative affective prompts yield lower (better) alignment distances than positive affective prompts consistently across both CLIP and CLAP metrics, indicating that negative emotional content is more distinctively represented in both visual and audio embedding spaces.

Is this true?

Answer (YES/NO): NO